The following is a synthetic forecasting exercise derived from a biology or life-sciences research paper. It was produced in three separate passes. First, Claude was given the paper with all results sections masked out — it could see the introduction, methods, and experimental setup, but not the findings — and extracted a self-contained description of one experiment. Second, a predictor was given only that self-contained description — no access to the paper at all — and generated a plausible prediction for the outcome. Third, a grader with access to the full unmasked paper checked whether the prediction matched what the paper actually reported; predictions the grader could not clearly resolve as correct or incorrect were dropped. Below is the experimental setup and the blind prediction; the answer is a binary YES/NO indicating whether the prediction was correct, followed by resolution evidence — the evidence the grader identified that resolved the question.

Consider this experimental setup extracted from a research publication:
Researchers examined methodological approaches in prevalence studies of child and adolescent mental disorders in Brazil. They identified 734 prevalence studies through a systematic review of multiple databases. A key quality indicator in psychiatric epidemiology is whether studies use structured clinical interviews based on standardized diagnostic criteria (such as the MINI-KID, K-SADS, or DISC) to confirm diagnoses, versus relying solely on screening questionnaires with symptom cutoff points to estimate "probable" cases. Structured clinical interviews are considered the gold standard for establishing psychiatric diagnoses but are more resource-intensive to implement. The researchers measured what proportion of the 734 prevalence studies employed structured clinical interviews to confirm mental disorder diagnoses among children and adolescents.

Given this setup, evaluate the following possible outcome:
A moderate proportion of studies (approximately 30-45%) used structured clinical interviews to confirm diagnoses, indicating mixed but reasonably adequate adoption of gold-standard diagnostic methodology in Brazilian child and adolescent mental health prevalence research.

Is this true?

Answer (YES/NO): NO